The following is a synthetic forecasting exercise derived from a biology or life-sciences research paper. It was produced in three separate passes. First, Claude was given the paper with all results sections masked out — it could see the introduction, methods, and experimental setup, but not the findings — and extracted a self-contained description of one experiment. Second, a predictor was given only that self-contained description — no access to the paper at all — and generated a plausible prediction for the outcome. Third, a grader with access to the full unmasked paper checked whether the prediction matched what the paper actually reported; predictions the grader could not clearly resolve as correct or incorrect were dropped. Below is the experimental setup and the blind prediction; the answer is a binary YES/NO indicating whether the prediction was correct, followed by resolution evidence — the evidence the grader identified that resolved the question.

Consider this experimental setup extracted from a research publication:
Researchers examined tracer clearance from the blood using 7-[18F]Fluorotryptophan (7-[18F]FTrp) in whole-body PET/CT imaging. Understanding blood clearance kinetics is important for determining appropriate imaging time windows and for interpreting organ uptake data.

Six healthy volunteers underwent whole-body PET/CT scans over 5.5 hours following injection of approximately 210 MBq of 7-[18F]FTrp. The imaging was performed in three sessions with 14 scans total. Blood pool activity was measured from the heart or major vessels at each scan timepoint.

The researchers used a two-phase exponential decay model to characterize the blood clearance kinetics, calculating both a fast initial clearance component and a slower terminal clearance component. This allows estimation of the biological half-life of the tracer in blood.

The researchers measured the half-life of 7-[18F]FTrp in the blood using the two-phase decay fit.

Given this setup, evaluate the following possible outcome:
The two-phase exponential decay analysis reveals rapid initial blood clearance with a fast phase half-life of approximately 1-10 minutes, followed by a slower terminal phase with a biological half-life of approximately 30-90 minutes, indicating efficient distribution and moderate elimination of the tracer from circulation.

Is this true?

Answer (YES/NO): NO